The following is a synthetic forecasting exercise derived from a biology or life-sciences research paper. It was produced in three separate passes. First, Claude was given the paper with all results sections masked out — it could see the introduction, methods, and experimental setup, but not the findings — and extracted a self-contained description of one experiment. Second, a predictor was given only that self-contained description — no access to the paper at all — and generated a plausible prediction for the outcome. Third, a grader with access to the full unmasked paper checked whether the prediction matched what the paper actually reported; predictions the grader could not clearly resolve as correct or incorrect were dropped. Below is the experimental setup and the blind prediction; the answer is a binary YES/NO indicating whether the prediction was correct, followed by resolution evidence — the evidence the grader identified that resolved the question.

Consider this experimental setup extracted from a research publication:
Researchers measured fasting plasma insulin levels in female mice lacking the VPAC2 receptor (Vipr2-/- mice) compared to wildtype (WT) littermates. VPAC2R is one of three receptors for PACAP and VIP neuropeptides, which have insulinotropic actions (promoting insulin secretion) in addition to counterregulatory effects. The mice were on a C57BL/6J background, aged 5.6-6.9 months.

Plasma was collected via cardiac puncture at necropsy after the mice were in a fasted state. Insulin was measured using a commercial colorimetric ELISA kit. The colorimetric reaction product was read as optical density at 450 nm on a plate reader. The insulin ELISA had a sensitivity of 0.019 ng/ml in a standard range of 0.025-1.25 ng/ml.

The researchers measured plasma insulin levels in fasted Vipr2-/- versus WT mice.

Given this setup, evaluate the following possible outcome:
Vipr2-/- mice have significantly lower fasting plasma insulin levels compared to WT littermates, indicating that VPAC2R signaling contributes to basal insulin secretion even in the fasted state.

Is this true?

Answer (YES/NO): NO